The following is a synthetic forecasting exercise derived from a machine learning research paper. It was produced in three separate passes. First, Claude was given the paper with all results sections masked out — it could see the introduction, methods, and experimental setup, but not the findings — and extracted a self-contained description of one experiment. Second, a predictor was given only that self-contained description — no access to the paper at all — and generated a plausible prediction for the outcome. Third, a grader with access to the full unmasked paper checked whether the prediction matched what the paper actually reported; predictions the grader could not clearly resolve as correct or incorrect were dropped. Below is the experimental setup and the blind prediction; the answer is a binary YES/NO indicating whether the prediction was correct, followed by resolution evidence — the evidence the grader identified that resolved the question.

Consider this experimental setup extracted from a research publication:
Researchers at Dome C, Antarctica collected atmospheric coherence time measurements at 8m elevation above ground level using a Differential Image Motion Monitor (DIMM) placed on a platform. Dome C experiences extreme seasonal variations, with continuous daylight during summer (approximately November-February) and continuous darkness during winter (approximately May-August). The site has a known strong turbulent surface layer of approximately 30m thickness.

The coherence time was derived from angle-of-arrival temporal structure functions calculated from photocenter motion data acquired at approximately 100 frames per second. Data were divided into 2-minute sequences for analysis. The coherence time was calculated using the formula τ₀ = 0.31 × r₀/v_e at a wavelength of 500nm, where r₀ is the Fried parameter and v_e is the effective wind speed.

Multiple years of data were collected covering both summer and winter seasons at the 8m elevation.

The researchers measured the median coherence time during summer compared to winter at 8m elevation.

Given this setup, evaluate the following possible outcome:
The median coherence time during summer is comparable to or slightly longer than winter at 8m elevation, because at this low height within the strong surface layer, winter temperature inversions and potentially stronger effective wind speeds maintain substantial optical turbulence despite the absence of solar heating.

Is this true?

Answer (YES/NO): NO